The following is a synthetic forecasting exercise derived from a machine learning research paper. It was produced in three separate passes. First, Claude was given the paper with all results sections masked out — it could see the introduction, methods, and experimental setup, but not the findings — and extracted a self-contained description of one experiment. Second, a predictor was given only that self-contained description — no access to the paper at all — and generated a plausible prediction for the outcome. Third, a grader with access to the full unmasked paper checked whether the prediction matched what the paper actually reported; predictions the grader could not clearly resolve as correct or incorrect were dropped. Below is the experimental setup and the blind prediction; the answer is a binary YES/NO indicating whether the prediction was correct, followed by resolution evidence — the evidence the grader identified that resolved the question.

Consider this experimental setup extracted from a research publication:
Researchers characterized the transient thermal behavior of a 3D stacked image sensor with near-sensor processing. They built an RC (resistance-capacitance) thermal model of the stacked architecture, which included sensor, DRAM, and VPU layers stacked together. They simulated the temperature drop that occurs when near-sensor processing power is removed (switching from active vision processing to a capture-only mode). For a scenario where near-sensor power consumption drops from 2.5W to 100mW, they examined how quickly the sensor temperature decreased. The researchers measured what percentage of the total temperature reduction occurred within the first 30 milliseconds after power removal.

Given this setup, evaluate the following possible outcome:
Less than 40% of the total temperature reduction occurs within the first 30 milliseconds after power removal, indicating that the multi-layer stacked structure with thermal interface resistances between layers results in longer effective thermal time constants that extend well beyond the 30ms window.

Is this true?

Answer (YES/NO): YES